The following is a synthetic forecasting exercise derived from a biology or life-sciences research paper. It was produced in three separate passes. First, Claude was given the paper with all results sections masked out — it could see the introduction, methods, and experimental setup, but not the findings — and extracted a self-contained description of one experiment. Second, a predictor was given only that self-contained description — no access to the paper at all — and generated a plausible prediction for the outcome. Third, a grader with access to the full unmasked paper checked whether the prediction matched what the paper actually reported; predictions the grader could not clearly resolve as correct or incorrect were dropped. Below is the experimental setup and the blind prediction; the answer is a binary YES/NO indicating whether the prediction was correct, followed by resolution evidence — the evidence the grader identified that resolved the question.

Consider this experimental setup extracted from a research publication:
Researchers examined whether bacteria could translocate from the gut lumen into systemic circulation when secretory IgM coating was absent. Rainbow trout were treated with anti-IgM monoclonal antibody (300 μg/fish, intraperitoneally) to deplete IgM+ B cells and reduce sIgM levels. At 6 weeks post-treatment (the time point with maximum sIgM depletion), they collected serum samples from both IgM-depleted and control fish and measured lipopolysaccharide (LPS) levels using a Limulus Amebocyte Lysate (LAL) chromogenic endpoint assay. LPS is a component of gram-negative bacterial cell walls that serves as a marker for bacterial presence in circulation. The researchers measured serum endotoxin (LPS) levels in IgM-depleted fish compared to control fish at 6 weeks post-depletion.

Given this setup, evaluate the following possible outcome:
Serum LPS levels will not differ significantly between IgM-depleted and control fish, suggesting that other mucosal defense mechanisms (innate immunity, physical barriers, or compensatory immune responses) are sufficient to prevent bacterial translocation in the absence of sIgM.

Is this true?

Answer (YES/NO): NO